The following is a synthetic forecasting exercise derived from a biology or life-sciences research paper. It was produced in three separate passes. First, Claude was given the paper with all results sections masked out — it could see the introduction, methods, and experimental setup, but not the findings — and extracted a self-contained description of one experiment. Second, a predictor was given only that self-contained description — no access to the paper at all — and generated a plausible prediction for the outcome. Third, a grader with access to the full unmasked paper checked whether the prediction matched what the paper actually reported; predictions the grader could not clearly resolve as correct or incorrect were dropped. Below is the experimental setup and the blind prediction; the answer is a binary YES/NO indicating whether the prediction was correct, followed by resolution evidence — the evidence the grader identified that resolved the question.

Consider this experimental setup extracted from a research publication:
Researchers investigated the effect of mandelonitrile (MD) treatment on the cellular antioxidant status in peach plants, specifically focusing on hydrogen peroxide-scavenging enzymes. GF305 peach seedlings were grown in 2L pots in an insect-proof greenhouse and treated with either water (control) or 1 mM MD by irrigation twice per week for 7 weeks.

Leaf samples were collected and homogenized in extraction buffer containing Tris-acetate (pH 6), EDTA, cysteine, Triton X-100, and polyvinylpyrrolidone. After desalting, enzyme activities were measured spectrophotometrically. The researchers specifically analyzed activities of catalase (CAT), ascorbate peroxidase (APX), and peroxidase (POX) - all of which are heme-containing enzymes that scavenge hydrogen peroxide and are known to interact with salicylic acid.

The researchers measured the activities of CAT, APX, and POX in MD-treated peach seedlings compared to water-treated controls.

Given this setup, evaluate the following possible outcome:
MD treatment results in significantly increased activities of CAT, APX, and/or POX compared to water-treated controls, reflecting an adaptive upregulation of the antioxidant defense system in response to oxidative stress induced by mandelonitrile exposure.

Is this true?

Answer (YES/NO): NO